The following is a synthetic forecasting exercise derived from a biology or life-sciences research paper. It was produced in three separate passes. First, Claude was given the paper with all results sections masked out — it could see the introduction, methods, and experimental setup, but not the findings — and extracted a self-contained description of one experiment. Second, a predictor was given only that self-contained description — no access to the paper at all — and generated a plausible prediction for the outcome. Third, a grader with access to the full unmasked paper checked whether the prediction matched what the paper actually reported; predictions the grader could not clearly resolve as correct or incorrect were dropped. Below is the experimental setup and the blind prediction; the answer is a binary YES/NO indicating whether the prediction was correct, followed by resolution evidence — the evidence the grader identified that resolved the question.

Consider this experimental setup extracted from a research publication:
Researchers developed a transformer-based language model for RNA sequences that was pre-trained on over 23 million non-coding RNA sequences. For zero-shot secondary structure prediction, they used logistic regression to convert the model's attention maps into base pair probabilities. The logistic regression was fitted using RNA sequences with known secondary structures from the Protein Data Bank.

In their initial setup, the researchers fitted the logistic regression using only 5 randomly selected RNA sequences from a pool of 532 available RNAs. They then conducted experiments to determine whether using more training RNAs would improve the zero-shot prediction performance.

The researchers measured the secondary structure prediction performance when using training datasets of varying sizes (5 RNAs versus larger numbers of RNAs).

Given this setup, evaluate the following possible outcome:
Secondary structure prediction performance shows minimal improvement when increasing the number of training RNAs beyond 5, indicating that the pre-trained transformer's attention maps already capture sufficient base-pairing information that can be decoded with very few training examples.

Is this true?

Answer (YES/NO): YES